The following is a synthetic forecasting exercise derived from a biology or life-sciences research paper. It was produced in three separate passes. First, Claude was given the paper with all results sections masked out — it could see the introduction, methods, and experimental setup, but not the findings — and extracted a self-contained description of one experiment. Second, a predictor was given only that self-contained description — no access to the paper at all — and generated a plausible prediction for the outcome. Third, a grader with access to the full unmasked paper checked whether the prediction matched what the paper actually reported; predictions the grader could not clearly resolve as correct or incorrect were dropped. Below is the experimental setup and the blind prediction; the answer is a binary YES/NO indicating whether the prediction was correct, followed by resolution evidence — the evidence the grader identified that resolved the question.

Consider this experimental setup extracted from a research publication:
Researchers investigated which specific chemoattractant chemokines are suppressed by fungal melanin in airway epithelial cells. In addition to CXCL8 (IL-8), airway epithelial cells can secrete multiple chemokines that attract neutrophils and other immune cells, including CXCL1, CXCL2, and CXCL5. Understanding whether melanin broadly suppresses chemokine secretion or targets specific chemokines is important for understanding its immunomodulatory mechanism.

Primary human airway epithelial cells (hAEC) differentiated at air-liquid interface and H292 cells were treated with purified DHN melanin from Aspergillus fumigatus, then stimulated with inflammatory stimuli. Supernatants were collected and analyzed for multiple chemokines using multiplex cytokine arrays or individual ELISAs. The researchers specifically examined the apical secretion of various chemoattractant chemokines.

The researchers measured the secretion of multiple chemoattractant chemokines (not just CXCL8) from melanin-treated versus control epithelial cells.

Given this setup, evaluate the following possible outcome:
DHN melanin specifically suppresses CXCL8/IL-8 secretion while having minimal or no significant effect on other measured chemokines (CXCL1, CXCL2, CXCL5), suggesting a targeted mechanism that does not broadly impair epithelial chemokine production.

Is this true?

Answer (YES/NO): NO